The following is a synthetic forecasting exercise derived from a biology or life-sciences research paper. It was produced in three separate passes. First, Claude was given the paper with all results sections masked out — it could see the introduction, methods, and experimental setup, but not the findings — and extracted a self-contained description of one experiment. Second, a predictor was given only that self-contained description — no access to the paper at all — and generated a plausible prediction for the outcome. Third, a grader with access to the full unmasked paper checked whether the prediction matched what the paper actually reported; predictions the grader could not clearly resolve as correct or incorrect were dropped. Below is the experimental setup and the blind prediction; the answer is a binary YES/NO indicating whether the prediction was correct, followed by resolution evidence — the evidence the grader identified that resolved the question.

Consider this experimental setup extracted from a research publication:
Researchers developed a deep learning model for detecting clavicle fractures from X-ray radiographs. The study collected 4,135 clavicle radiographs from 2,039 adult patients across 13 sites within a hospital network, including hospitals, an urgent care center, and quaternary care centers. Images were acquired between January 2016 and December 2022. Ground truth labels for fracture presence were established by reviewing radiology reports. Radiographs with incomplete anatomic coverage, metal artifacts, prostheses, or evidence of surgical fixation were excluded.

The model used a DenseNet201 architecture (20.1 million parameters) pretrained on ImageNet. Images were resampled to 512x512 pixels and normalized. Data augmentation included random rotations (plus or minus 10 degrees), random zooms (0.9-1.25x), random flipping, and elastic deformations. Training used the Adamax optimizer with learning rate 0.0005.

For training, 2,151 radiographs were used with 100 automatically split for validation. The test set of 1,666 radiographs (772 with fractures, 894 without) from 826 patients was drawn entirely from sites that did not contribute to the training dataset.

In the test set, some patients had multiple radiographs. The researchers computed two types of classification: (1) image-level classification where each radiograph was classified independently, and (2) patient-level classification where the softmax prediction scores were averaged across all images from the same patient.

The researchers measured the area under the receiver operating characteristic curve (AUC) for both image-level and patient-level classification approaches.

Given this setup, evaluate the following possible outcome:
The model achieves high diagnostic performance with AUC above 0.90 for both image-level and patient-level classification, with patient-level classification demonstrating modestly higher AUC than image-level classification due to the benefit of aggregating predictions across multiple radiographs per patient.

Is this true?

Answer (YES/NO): YES